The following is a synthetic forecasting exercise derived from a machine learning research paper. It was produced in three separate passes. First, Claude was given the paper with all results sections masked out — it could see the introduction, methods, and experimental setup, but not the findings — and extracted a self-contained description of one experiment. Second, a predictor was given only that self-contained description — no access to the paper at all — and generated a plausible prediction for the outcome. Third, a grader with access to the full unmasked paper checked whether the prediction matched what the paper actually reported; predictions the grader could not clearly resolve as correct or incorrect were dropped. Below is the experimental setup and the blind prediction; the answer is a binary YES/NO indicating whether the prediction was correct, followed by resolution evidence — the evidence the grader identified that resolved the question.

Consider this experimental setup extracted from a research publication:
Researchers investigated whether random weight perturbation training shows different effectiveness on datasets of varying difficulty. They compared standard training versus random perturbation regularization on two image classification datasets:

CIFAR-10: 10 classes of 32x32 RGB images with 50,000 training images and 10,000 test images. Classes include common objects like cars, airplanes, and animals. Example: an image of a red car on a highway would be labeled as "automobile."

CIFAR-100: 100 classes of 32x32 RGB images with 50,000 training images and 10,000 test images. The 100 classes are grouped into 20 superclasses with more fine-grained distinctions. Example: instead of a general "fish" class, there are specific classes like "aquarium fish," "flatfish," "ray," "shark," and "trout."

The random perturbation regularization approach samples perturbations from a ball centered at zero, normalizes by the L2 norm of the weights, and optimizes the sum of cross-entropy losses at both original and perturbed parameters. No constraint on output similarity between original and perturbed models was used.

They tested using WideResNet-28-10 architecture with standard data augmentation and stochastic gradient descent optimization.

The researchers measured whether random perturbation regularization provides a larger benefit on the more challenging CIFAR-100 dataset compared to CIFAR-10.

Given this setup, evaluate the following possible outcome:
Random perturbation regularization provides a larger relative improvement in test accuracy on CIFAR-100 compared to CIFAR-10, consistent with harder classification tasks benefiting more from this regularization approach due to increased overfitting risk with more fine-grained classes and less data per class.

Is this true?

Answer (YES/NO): NO